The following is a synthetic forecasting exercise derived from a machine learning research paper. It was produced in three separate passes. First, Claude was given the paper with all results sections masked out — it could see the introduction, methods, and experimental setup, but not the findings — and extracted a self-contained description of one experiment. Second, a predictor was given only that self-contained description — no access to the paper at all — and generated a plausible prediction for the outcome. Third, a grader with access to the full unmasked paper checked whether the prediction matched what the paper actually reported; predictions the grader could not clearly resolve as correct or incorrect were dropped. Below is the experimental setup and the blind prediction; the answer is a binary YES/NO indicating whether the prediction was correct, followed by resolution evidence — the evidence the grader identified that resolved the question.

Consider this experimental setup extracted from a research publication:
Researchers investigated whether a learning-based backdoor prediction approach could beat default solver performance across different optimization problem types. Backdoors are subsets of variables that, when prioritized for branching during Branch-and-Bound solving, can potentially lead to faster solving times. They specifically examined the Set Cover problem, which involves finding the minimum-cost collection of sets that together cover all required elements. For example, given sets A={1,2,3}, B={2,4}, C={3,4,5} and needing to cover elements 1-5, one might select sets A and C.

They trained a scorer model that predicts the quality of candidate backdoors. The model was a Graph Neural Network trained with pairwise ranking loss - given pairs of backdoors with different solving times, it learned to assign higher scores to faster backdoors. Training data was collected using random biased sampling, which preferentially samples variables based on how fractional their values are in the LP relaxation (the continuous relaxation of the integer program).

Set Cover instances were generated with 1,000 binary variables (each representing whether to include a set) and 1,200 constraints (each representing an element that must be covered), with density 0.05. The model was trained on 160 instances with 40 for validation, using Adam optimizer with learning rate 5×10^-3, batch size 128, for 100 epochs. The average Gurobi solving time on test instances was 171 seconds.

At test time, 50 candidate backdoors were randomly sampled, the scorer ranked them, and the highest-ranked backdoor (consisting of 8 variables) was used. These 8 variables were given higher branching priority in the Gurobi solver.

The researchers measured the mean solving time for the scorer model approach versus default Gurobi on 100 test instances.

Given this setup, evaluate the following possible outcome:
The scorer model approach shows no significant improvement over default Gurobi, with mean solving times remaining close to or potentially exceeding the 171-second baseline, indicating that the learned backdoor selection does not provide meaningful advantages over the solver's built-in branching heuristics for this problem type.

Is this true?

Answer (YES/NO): YES